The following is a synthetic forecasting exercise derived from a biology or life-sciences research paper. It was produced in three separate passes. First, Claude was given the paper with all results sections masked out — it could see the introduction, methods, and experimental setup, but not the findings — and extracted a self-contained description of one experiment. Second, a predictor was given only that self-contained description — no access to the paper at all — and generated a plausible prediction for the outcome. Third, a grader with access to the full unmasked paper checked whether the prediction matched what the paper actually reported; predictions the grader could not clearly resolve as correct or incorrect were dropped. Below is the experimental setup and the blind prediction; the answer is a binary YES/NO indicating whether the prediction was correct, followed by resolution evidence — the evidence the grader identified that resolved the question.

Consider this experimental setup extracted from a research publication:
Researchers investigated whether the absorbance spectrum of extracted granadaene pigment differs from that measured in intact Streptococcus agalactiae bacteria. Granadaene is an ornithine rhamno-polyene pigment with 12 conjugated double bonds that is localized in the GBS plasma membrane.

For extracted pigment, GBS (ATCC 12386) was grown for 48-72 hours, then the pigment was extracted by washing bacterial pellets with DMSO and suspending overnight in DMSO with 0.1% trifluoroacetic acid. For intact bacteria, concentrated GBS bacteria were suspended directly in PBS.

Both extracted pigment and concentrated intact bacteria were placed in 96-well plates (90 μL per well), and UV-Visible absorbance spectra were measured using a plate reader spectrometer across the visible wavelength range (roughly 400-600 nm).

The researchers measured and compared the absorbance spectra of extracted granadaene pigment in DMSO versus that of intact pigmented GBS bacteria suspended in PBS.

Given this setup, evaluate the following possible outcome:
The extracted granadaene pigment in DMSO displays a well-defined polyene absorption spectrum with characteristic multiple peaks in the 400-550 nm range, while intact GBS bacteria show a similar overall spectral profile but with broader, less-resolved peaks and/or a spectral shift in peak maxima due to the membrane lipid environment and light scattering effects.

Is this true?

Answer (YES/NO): NO